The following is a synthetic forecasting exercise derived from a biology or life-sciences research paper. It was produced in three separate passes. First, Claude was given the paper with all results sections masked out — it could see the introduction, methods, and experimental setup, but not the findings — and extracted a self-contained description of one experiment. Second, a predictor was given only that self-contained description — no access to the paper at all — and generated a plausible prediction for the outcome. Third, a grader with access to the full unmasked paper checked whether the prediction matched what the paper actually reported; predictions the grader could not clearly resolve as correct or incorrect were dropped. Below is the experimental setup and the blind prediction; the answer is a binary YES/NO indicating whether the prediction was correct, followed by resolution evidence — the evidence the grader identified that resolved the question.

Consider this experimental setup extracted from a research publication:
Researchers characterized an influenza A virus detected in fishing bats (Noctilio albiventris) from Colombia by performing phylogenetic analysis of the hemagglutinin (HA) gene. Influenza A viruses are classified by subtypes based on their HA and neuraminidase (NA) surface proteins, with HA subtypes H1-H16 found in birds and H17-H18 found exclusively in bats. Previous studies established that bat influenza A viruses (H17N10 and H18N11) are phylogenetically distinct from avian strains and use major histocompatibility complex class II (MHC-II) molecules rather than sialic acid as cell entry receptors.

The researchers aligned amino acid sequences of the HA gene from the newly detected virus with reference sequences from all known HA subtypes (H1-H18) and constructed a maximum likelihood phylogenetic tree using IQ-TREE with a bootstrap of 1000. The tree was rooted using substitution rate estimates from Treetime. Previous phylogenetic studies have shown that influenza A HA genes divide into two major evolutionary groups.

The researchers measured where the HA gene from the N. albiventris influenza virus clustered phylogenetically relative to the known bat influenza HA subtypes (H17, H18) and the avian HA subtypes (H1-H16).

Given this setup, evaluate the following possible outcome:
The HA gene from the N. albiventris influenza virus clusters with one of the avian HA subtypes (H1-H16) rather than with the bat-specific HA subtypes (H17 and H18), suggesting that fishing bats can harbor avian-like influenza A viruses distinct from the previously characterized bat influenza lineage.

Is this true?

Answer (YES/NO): NO